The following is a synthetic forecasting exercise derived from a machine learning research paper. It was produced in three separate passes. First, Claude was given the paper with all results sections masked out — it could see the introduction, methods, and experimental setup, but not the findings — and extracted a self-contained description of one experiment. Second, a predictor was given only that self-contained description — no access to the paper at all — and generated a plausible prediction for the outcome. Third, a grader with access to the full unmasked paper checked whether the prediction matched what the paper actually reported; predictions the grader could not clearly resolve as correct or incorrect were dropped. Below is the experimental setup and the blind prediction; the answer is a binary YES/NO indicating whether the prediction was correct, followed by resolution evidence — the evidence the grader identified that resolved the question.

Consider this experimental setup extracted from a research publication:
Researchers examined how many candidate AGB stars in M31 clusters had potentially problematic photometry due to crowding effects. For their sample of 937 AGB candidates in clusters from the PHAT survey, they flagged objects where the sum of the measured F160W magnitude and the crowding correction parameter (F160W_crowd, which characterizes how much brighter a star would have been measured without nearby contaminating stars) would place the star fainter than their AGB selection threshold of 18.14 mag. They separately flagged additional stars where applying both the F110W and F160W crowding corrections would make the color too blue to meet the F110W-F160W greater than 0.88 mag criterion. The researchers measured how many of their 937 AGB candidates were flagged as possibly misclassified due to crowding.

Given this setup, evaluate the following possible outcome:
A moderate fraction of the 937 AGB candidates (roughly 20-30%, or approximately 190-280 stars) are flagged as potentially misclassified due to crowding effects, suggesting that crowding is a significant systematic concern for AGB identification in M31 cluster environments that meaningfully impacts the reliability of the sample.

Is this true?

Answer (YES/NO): NO